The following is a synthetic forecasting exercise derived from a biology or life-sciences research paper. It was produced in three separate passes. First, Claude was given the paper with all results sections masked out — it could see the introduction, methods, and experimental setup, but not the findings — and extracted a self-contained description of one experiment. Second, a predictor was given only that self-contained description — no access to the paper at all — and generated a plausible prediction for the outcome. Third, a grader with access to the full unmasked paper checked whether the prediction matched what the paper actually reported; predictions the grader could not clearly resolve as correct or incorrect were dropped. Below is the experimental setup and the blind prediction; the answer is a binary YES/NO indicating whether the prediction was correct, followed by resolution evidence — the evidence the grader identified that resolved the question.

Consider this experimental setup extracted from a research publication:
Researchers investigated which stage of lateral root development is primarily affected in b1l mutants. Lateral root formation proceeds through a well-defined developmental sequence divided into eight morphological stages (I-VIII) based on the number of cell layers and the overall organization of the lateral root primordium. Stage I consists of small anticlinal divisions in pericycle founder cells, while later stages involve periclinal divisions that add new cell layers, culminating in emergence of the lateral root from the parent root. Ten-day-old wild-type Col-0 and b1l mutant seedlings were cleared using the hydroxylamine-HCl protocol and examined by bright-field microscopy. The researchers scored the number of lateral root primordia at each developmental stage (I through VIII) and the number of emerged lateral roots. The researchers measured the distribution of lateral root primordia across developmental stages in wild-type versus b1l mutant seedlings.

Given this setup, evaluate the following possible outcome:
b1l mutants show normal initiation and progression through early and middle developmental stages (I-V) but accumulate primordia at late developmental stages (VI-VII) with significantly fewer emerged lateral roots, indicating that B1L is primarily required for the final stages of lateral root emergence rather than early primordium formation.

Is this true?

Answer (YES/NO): NO